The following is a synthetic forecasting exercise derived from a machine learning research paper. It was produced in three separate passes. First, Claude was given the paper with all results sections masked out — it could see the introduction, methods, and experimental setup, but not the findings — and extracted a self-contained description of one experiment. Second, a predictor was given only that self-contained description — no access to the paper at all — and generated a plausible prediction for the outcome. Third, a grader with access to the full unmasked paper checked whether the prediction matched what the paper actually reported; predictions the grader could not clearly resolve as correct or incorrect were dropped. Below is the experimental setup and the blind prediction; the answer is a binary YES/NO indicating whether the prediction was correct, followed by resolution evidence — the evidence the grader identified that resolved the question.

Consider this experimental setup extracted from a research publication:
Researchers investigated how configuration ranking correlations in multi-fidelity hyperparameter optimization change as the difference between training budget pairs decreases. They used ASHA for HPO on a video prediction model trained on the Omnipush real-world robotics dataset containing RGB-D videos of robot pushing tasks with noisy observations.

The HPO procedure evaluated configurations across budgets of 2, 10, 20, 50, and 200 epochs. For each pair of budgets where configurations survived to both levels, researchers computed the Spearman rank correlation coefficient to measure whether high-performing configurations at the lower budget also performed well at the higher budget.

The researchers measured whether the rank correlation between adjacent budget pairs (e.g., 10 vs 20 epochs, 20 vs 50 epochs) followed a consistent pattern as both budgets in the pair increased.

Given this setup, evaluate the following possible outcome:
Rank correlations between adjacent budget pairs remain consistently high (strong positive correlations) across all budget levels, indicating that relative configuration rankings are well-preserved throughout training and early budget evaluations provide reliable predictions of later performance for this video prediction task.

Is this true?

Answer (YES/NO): YES